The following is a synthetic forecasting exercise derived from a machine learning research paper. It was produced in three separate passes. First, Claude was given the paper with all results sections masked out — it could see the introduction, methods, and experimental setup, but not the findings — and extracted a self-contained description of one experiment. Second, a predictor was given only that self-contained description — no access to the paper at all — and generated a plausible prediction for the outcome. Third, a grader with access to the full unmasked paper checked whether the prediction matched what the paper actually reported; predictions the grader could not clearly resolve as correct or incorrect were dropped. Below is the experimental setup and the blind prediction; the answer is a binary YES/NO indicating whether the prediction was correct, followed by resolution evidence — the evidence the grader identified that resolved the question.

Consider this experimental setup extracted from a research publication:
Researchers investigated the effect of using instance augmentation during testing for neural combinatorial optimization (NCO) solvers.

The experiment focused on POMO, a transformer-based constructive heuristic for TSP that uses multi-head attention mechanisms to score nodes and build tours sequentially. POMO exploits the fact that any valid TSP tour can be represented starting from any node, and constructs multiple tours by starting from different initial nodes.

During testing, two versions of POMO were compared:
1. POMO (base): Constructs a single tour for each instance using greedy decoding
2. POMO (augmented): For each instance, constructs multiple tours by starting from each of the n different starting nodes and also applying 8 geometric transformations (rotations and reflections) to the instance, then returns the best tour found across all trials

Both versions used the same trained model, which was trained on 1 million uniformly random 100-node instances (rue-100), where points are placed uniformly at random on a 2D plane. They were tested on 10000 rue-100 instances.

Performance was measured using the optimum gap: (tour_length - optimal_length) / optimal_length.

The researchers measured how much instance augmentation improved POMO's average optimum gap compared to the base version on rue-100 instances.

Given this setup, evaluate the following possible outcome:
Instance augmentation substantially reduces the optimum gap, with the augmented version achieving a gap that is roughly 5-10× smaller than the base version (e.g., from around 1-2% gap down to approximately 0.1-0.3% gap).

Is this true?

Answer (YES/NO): NO